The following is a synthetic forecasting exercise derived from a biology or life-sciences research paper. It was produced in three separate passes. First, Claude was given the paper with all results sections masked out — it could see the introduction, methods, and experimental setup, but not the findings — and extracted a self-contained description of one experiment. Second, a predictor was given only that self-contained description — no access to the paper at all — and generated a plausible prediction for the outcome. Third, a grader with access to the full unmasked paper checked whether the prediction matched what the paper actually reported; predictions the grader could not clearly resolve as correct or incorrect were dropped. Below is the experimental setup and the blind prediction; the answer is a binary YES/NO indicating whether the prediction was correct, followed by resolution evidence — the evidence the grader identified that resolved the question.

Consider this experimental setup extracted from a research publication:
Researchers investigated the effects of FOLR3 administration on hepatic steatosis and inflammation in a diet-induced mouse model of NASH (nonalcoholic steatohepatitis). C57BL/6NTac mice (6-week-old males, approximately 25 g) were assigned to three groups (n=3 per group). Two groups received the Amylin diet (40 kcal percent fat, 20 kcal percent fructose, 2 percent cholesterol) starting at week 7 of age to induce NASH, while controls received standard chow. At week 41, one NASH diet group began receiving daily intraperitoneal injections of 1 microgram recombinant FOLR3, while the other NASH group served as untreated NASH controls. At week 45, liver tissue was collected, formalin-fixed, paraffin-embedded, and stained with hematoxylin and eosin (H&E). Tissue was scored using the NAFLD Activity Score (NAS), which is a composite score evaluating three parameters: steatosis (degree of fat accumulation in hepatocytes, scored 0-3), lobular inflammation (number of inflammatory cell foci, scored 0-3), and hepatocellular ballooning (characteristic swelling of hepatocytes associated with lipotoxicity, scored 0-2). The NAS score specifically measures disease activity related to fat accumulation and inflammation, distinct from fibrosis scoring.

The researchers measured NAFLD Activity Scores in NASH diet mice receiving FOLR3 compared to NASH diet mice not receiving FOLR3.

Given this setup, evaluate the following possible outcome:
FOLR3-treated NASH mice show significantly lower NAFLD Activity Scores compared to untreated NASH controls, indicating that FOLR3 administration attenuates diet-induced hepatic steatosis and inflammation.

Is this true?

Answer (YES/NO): NO